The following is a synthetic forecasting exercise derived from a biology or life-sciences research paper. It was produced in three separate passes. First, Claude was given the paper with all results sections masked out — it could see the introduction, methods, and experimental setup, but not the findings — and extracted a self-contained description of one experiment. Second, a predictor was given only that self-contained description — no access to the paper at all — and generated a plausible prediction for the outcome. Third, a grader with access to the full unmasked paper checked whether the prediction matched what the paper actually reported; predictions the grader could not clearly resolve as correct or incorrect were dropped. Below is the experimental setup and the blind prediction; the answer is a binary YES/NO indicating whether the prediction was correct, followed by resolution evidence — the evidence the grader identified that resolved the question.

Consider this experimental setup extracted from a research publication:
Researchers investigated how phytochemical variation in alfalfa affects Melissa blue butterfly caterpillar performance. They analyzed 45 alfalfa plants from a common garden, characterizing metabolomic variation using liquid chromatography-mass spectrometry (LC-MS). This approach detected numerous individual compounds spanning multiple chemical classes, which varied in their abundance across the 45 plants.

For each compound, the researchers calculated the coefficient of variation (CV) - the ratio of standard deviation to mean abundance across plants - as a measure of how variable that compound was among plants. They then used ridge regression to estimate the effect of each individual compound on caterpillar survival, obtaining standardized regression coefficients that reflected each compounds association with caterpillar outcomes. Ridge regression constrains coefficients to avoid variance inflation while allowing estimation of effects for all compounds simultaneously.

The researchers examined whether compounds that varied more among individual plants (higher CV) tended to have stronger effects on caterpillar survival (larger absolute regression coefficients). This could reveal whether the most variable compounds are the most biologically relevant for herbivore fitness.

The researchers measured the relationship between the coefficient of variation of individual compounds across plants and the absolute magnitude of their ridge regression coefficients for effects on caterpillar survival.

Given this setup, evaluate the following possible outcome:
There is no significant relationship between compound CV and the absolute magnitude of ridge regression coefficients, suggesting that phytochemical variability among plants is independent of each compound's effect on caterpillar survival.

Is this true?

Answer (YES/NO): YES